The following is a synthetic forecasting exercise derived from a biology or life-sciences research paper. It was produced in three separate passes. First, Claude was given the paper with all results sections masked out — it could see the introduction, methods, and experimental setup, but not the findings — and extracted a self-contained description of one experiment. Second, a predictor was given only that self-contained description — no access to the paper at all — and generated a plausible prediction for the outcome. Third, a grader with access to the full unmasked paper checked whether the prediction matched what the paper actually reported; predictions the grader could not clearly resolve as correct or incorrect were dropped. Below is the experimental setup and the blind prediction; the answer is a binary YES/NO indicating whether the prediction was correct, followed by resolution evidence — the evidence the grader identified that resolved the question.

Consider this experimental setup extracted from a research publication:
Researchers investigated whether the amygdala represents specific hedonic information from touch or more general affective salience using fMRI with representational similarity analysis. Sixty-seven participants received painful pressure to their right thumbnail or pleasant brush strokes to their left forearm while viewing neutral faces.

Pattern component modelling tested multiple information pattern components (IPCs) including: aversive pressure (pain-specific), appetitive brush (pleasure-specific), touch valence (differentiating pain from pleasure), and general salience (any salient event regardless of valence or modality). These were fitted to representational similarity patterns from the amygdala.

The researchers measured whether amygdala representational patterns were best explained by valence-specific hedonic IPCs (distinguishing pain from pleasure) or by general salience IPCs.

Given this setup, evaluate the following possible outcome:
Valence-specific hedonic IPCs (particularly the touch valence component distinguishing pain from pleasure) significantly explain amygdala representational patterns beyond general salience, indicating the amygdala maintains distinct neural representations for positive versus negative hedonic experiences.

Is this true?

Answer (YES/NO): YES